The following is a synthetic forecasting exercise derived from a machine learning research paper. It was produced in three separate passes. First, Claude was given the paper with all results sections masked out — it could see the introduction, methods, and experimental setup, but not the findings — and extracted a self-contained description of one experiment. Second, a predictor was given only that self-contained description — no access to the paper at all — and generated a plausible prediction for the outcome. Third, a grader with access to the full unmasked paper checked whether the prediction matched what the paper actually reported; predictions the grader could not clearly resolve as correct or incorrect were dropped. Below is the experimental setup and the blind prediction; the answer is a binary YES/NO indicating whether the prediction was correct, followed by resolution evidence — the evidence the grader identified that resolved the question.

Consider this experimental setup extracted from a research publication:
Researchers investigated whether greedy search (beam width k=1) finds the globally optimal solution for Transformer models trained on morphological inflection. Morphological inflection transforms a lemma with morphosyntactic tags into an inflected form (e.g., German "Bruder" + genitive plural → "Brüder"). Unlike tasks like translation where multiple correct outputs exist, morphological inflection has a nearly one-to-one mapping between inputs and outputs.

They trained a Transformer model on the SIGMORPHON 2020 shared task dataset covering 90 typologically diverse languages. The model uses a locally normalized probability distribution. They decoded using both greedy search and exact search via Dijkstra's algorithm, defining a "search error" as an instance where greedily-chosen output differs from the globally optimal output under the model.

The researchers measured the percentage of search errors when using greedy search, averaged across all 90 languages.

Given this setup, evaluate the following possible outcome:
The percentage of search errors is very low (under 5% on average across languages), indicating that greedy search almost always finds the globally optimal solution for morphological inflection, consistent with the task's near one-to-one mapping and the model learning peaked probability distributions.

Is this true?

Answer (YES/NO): YES